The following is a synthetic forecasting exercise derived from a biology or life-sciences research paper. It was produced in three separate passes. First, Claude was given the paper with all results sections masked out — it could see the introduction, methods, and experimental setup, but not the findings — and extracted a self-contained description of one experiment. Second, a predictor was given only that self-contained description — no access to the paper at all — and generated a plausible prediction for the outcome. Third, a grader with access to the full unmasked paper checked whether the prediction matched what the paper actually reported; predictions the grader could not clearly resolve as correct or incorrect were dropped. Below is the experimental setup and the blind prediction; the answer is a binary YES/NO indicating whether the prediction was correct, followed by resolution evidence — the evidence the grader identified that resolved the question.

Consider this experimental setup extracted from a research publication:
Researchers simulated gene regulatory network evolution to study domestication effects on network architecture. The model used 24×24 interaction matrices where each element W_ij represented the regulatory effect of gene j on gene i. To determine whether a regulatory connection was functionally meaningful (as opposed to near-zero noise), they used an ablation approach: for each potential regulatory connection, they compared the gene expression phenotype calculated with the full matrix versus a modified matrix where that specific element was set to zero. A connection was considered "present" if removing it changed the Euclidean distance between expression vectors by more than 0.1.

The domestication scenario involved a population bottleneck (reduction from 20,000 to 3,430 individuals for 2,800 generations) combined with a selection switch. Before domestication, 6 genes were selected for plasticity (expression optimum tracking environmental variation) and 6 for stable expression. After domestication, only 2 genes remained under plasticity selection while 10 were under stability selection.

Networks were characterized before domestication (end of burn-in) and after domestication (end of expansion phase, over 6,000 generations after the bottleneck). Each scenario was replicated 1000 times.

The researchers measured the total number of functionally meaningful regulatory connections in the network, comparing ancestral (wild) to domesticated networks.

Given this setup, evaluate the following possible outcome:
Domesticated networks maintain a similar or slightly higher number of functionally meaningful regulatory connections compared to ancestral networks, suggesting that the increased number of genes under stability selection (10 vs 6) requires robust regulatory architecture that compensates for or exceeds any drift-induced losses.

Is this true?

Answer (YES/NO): YES